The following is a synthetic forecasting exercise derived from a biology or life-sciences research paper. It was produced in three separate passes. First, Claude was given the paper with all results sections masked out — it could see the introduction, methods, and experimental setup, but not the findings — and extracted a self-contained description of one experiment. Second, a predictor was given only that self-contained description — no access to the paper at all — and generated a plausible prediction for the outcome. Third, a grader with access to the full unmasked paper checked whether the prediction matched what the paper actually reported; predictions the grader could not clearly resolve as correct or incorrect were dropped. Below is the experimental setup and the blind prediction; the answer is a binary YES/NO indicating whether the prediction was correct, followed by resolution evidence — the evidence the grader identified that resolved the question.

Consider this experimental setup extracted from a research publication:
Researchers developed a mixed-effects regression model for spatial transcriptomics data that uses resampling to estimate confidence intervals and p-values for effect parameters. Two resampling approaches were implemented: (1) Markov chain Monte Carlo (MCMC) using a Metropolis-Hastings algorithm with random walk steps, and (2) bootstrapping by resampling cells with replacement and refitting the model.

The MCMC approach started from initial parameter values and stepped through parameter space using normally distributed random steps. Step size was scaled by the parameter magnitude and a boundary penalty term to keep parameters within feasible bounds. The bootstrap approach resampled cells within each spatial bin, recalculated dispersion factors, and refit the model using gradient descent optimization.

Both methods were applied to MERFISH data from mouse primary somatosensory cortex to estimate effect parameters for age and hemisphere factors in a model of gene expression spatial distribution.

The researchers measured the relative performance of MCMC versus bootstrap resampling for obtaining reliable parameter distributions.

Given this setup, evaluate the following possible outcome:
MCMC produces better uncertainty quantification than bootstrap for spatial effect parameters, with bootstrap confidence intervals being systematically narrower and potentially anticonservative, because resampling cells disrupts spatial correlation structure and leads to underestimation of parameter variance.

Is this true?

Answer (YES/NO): NO